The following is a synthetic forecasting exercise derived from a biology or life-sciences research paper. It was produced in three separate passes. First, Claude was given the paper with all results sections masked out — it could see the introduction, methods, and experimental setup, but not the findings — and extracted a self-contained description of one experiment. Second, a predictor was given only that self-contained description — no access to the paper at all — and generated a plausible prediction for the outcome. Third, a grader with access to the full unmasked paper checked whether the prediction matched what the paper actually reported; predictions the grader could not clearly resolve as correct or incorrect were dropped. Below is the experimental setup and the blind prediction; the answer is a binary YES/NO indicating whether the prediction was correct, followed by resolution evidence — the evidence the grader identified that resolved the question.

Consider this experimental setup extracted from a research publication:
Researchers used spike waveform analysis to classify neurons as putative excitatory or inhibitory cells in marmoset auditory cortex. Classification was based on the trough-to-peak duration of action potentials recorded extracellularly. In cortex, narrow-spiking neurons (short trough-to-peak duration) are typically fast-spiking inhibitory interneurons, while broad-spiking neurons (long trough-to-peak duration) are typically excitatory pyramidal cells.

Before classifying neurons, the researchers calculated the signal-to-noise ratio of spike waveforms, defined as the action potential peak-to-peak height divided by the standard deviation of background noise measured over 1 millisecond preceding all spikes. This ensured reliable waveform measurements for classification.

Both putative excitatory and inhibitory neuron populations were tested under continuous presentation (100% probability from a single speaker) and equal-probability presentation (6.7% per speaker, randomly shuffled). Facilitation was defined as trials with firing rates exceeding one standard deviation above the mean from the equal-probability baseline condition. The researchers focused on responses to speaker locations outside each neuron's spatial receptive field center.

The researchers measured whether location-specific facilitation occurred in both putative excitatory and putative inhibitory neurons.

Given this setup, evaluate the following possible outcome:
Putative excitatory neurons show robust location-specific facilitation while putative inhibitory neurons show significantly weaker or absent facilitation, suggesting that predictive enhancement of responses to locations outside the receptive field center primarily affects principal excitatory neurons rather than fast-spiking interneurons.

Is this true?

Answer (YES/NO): NO